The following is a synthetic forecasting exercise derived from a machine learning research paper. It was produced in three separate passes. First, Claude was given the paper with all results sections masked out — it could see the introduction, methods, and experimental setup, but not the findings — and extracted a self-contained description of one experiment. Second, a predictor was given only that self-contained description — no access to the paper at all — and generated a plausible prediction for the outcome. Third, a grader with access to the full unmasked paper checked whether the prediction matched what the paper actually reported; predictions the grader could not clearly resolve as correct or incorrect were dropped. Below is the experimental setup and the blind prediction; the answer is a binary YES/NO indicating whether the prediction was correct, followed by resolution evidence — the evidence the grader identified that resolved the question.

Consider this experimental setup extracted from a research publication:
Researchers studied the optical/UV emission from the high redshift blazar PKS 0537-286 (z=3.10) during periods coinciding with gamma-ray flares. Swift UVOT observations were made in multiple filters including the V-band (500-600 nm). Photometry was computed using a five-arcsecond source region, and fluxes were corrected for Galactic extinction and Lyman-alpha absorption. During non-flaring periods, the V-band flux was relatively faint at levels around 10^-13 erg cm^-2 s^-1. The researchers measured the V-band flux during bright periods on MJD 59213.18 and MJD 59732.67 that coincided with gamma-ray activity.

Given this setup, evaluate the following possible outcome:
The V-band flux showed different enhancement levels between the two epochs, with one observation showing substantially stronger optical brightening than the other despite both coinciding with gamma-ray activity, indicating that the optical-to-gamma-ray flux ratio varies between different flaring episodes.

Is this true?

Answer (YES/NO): NO